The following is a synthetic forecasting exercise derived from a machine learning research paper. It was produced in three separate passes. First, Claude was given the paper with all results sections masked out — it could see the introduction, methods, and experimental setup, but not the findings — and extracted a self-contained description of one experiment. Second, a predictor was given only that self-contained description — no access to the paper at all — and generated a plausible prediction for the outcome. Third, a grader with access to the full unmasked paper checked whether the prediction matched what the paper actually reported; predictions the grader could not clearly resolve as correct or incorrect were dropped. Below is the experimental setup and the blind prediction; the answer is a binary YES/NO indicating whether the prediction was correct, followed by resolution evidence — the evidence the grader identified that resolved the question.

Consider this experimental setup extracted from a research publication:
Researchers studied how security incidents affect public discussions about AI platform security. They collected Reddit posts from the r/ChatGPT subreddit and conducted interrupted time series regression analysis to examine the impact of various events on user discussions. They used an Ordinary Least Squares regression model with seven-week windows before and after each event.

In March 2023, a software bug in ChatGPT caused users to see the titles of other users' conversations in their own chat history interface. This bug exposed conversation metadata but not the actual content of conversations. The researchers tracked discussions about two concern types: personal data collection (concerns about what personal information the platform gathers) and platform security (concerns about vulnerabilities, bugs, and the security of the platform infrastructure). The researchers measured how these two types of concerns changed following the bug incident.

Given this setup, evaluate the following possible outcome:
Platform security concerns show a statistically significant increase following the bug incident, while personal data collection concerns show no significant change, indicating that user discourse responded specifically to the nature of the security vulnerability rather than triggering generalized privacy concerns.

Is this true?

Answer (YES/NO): NO